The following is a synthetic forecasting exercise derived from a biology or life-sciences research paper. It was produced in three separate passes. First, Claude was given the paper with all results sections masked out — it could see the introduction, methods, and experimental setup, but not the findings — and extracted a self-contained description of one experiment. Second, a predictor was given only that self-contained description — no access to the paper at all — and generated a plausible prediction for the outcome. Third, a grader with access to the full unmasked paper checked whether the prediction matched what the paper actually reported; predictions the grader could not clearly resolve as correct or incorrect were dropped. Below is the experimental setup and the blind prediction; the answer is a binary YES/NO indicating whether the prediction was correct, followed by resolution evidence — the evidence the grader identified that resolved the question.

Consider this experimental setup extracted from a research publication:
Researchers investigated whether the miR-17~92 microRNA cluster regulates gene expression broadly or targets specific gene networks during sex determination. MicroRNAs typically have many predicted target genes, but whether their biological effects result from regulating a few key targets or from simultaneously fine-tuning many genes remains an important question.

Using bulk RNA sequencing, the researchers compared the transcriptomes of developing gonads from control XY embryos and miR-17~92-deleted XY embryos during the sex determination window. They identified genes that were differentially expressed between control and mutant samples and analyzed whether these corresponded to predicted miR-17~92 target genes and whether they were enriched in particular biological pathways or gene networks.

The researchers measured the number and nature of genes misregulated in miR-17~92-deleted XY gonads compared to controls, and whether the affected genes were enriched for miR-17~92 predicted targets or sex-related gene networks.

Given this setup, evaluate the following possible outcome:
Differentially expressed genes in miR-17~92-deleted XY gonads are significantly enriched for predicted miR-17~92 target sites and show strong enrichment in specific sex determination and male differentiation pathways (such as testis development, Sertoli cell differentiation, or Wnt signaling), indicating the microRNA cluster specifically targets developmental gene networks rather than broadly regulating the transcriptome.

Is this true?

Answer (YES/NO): NO